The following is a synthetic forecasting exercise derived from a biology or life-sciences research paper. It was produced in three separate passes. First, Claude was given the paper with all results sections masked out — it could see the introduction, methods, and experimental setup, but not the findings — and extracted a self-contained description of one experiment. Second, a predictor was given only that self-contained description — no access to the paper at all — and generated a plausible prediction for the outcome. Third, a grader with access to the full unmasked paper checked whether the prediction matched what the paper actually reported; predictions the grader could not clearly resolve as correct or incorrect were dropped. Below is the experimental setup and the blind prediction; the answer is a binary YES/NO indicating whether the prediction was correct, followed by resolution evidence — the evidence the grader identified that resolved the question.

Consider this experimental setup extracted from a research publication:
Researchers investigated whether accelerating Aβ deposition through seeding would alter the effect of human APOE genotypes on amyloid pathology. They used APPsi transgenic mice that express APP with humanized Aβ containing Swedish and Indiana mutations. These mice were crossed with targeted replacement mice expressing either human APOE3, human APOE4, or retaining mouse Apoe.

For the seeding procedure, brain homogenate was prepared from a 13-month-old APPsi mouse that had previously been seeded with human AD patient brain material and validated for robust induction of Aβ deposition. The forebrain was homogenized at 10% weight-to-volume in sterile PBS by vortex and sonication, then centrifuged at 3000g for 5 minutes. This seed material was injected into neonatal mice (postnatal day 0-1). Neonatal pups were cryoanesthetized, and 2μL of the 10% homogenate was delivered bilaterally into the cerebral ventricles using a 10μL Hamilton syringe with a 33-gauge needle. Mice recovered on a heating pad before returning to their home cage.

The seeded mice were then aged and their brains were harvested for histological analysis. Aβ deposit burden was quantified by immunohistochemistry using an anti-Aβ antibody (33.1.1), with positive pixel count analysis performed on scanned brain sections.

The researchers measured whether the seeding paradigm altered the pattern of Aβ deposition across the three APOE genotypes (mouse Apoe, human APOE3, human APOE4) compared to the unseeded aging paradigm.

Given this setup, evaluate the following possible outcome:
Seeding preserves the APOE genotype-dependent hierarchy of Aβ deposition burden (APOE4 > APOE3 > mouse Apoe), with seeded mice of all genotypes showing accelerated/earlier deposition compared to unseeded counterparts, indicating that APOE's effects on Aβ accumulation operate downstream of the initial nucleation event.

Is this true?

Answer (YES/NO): NO